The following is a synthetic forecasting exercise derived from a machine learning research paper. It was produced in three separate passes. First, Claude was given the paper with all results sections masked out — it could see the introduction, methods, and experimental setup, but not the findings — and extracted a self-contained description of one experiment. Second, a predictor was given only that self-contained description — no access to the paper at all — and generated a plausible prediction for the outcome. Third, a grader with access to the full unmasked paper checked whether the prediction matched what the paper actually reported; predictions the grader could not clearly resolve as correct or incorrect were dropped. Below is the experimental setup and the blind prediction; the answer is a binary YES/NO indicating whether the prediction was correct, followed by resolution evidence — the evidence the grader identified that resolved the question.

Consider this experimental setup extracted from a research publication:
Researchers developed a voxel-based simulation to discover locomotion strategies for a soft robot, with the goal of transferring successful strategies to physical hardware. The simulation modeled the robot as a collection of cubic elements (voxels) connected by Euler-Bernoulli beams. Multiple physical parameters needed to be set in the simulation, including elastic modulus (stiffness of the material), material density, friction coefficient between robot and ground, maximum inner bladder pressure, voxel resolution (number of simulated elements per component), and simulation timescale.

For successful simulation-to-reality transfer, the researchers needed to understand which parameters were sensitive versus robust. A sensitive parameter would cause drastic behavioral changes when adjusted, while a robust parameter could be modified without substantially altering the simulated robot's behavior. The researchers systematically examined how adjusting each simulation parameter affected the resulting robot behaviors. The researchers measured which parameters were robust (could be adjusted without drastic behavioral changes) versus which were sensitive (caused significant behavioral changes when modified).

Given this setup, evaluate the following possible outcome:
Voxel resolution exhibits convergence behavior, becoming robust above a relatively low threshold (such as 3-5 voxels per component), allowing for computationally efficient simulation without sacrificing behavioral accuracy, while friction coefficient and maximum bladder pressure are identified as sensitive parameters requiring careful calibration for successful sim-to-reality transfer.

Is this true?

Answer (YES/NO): NO